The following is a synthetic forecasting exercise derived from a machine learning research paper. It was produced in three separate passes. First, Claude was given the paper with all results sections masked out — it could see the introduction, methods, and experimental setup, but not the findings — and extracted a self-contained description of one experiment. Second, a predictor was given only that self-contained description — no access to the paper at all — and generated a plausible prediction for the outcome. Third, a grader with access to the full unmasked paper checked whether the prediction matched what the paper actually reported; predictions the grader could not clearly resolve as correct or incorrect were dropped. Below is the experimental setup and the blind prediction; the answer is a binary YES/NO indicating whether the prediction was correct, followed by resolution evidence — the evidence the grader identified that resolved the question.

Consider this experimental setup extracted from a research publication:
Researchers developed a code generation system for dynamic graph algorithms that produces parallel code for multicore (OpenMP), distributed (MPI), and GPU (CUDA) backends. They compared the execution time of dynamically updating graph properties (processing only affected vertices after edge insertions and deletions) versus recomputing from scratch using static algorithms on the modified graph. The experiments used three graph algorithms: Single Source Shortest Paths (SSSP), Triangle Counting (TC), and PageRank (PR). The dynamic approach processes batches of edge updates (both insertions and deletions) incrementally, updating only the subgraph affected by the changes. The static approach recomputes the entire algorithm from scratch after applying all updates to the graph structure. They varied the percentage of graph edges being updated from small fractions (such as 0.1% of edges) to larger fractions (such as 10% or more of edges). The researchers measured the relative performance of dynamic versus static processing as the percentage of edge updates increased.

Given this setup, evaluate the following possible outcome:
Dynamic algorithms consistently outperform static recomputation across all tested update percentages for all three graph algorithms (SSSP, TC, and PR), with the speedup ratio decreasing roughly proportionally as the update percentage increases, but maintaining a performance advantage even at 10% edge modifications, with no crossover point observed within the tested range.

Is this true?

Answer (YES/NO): NO